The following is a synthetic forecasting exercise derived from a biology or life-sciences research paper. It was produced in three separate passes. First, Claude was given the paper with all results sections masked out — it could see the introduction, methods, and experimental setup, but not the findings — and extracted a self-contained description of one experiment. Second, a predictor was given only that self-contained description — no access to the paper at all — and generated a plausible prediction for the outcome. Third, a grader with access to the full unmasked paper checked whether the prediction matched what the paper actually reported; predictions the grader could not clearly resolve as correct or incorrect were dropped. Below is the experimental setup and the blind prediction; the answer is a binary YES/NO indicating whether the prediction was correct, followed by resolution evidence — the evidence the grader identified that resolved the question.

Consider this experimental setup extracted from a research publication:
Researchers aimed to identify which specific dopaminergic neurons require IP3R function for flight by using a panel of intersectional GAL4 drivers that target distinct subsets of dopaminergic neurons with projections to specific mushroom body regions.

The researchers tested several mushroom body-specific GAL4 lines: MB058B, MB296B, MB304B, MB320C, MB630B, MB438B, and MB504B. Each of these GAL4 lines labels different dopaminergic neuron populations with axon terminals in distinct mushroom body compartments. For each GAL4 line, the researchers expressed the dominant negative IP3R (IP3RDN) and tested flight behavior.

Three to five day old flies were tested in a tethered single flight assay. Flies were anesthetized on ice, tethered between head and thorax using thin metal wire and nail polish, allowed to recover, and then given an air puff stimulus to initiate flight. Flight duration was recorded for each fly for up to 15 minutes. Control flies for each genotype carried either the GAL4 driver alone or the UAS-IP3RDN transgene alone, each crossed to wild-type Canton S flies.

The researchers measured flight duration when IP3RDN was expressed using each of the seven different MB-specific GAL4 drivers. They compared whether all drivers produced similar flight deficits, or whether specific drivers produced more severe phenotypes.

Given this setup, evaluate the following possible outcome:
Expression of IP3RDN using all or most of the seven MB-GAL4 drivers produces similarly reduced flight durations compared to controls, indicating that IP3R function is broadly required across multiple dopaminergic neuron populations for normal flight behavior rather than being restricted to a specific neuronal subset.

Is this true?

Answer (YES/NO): NO